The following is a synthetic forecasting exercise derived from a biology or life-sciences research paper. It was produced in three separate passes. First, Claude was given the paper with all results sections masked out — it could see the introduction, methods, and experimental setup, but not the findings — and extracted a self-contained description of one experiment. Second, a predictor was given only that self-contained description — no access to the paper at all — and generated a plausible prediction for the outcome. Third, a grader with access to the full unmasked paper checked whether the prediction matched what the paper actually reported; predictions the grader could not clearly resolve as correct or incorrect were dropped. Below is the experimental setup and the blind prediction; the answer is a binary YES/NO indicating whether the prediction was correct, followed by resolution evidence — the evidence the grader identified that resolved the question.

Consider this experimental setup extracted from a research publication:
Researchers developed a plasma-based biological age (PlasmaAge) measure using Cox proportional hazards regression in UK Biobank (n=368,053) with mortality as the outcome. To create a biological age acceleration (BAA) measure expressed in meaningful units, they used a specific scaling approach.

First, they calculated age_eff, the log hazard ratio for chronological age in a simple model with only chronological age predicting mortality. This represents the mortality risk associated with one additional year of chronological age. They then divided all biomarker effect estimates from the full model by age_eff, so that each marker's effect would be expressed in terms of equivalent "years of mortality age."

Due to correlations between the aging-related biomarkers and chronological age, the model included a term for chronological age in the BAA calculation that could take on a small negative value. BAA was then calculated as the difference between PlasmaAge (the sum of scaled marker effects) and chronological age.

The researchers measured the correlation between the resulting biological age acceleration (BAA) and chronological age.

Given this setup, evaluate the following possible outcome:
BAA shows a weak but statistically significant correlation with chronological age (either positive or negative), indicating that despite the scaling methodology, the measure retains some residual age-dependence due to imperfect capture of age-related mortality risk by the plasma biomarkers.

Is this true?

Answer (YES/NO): NO